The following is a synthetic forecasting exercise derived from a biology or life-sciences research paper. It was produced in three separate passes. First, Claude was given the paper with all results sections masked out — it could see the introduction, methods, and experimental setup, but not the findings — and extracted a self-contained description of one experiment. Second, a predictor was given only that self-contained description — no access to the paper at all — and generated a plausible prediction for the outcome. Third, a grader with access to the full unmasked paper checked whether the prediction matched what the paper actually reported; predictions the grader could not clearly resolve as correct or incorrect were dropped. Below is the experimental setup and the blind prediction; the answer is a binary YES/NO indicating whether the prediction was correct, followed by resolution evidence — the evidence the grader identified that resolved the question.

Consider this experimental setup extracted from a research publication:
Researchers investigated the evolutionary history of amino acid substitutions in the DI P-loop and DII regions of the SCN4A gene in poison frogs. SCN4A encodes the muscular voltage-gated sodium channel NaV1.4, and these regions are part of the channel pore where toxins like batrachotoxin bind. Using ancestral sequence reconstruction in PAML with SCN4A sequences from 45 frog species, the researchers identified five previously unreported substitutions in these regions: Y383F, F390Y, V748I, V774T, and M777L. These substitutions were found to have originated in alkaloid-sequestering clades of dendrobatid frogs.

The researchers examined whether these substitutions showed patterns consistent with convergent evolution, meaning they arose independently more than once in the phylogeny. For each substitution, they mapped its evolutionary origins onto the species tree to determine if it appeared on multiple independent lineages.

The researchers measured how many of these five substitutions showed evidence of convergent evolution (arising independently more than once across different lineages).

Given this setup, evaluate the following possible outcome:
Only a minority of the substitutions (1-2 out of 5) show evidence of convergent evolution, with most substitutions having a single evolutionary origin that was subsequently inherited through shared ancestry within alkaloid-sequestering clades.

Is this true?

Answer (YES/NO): NO